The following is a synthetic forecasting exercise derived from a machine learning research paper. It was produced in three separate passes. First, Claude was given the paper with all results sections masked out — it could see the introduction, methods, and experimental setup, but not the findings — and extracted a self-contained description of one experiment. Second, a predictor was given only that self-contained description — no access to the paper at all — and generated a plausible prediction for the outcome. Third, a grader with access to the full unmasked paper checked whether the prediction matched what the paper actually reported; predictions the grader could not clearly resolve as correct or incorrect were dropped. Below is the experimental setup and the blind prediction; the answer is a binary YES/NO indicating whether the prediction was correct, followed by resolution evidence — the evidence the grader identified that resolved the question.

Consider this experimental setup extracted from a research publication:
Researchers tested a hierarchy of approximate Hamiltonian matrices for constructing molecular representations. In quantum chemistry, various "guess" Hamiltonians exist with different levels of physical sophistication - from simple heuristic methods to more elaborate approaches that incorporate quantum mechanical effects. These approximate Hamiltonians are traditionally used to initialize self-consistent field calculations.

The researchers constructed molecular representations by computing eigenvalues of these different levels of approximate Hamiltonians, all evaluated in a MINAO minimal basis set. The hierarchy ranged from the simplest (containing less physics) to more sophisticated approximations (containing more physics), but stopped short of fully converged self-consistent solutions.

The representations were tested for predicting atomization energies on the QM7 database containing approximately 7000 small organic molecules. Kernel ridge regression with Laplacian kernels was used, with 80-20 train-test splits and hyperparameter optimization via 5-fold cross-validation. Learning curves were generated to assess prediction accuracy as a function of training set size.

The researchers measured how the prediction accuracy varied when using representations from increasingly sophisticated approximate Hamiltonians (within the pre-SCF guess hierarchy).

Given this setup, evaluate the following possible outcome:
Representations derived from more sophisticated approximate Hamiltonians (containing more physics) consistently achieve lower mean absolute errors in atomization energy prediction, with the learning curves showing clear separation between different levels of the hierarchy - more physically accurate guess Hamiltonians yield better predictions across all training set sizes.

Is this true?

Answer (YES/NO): NO